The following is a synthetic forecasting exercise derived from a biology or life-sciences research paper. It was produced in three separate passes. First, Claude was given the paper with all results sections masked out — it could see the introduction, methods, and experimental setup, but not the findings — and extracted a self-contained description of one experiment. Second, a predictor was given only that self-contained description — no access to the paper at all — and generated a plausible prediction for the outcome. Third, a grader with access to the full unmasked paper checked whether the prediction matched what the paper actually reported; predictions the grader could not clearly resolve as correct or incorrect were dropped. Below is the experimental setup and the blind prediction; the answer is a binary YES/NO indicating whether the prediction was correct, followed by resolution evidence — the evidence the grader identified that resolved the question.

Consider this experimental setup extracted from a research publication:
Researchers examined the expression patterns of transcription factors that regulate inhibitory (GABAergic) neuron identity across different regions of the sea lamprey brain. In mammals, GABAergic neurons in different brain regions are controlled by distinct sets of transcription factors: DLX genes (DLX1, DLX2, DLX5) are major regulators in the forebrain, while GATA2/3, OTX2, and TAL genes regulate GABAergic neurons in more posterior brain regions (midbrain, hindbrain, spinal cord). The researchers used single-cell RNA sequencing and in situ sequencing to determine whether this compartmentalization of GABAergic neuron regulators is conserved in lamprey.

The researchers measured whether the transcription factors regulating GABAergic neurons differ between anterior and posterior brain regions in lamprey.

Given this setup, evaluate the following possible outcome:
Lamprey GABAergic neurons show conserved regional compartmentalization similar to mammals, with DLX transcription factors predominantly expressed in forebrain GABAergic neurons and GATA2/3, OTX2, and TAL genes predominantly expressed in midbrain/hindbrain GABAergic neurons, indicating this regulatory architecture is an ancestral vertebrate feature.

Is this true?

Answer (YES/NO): YES